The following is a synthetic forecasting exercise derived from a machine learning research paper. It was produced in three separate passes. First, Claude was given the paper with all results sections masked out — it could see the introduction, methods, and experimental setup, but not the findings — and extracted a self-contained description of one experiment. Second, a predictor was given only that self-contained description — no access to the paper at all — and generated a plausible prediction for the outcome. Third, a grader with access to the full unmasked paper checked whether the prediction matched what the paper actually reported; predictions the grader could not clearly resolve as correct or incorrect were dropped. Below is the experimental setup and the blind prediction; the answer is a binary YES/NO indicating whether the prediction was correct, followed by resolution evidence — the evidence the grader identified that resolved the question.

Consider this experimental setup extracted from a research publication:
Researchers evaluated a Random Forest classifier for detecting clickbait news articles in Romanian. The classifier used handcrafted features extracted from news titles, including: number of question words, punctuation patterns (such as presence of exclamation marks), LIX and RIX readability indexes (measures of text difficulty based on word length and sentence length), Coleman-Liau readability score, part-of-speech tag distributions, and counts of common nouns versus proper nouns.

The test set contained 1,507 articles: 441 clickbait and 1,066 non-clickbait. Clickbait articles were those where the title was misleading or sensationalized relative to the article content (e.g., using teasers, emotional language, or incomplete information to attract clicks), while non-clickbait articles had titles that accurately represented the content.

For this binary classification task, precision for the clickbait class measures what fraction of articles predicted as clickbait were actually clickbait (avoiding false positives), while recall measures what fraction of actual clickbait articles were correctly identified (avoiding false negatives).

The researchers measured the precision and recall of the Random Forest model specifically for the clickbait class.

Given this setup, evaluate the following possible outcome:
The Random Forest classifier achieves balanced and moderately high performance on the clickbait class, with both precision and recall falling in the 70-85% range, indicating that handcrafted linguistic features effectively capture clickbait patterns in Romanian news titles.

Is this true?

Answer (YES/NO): NO